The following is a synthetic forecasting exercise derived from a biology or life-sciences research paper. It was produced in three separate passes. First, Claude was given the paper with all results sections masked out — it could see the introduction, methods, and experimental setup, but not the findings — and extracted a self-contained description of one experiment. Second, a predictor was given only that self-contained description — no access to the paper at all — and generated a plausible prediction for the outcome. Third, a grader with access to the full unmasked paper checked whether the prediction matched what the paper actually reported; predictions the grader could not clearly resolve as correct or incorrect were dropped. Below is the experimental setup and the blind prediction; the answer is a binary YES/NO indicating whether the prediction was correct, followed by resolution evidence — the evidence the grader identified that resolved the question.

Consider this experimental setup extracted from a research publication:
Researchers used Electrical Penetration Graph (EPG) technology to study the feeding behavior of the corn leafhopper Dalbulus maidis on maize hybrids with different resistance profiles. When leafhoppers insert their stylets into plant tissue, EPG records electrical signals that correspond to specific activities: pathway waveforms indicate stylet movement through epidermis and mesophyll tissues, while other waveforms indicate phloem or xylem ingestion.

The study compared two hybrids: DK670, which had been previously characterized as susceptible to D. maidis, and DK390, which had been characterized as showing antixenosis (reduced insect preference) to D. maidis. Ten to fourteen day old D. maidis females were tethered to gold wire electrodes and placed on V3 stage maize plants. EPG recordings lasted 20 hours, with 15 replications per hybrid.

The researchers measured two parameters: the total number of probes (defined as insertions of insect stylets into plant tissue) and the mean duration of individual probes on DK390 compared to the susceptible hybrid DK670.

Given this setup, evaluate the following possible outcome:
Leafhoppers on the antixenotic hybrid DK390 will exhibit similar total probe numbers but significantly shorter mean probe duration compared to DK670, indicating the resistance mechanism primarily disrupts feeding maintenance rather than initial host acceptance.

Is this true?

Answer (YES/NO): NO